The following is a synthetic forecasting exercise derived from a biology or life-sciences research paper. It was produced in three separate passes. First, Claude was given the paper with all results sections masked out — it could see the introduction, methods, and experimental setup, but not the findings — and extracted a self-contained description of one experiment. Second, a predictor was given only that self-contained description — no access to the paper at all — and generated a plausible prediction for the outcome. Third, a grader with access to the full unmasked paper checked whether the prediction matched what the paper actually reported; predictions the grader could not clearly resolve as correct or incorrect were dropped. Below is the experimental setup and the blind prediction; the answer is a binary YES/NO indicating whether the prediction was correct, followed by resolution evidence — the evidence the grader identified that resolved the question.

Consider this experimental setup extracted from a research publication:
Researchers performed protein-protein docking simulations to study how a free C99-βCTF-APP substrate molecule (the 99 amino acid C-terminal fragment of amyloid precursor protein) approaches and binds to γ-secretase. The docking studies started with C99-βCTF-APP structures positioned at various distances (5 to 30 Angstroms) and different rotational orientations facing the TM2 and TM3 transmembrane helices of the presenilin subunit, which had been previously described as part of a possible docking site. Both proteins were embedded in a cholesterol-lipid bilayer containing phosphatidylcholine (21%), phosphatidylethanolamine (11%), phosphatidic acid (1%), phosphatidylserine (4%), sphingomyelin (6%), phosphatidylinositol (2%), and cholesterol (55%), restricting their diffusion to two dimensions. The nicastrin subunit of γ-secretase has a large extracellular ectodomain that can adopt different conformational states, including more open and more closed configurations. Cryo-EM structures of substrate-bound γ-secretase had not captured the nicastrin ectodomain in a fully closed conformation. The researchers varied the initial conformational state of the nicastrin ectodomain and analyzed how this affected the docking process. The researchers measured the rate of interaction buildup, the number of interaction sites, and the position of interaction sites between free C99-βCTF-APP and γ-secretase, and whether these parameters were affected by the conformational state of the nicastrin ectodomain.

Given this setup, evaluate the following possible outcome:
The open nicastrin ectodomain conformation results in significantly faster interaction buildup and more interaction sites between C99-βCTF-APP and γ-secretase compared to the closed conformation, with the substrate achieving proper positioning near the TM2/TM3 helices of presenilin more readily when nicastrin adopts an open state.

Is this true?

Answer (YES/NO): YES